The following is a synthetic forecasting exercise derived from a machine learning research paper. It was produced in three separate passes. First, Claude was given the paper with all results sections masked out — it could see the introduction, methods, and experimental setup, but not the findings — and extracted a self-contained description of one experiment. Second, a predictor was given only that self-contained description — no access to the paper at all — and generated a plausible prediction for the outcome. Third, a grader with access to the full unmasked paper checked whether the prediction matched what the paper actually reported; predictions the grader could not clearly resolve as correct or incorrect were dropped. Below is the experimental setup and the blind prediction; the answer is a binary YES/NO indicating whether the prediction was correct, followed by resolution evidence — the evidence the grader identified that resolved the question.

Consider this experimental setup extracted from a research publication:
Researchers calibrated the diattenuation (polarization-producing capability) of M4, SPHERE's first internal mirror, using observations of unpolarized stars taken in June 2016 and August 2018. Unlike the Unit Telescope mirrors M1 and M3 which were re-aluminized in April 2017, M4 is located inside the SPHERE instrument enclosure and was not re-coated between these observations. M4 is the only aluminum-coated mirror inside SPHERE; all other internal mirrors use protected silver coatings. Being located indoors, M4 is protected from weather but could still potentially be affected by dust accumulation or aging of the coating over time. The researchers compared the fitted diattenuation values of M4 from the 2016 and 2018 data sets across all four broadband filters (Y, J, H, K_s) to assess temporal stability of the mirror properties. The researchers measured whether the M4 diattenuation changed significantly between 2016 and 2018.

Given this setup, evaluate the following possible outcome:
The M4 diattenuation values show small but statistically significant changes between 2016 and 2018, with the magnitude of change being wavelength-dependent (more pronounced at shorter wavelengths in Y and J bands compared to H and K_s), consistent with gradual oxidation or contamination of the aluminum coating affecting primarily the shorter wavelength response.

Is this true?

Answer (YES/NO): NO